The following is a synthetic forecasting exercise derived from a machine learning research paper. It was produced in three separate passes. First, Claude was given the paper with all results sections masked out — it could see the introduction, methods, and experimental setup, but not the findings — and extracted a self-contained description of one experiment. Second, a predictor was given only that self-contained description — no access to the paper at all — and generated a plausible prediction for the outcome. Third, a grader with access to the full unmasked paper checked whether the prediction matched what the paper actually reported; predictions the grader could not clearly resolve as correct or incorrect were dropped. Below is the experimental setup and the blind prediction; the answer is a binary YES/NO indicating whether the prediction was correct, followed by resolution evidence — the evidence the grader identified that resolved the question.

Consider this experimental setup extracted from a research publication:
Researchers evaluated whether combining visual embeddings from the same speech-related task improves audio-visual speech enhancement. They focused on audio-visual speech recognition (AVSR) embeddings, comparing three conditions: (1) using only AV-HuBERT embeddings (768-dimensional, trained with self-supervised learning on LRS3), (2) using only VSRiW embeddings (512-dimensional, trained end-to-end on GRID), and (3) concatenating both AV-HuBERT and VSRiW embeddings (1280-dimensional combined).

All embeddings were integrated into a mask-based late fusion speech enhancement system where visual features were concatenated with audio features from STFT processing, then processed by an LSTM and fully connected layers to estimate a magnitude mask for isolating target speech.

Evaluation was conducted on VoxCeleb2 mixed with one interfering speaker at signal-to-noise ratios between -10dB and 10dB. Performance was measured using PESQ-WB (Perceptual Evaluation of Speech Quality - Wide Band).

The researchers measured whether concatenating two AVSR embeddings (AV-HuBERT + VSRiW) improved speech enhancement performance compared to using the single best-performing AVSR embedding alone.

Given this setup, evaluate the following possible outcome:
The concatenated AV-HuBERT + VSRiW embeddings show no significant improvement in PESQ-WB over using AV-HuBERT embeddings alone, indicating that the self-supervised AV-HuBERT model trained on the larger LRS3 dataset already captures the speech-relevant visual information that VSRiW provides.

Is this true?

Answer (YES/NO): YES